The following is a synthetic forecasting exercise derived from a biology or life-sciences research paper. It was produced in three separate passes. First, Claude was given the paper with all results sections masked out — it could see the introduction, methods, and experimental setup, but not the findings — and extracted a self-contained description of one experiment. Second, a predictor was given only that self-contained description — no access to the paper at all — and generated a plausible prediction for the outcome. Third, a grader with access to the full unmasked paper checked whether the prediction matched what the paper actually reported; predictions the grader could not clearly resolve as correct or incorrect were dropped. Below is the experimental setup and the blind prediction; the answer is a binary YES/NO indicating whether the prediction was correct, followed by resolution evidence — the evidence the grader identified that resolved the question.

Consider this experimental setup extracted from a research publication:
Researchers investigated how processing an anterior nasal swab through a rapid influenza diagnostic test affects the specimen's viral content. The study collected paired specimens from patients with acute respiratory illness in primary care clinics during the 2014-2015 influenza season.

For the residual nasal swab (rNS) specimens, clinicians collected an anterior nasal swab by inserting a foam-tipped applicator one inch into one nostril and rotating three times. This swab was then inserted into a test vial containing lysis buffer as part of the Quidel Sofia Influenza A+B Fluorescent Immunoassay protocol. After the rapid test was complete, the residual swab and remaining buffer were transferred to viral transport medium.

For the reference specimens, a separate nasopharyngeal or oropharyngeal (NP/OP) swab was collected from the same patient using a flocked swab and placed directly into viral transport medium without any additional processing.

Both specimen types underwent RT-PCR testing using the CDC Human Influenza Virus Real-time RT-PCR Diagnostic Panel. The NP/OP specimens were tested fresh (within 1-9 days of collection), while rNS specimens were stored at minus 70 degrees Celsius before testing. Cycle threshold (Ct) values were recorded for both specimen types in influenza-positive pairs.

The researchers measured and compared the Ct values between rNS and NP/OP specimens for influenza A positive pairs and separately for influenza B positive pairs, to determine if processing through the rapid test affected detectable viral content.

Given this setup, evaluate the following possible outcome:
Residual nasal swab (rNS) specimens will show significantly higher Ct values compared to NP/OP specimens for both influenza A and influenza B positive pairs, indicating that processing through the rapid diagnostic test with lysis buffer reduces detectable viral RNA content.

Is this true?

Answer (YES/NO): NO